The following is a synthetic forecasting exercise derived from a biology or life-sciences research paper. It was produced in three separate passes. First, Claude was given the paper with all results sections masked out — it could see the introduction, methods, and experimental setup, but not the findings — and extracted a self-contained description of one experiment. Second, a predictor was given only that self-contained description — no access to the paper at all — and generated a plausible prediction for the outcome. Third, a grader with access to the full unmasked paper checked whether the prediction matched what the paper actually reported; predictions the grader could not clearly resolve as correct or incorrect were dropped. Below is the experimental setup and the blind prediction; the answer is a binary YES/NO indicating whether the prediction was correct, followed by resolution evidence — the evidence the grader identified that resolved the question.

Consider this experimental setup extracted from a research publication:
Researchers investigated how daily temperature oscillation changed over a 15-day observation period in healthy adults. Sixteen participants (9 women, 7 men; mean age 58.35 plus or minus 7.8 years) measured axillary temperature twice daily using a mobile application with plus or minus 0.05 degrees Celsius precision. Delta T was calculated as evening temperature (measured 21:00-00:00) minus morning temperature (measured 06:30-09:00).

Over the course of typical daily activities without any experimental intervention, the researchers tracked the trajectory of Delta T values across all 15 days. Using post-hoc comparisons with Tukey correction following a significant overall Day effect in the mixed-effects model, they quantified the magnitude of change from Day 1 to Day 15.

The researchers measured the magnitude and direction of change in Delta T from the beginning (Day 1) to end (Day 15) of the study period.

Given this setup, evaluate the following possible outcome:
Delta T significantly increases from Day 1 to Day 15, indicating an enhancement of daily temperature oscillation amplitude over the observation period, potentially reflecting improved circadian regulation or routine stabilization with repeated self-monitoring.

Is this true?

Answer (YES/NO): YES